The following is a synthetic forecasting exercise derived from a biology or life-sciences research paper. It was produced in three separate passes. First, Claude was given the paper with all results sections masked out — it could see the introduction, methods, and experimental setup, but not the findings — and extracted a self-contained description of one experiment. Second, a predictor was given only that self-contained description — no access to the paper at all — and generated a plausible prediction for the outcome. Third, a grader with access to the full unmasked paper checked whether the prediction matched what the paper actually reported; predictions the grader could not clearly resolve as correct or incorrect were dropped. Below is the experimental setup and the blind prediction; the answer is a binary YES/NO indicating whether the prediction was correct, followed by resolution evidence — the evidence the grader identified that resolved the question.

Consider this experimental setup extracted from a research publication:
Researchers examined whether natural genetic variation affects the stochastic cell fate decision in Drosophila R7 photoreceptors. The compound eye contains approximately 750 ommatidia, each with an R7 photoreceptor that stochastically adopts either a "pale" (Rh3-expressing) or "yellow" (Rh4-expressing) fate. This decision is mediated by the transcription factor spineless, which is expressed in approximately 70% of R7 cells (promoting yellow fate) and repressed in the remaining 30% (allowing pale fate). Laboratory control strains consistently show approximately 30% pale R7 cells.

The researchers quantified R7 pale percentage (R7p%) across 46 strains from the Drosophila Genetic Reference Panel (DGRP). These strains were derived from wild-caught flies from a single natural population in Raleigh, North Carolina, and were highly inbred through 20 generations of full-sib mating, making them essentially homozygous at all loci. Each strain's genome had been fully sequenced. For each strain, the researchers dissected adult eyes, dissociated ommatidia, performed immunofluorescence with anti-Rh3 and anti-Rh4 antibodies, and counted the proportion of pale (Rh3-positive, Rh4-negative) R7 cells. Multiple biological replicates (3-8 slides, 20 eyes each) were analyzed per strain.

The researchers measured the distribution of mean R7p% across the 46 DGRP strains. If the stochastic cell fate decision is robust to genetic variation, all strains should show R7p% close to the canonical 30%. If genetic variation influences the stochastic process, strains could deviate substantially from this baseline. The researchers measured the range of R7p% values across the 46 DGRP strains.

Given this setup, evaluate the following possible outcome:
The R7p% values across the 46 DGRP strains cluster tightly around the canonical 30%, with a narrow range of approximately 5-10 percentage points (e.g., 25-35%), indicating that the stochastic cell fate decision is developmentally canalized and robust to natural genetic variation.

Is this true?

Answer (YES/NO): NO